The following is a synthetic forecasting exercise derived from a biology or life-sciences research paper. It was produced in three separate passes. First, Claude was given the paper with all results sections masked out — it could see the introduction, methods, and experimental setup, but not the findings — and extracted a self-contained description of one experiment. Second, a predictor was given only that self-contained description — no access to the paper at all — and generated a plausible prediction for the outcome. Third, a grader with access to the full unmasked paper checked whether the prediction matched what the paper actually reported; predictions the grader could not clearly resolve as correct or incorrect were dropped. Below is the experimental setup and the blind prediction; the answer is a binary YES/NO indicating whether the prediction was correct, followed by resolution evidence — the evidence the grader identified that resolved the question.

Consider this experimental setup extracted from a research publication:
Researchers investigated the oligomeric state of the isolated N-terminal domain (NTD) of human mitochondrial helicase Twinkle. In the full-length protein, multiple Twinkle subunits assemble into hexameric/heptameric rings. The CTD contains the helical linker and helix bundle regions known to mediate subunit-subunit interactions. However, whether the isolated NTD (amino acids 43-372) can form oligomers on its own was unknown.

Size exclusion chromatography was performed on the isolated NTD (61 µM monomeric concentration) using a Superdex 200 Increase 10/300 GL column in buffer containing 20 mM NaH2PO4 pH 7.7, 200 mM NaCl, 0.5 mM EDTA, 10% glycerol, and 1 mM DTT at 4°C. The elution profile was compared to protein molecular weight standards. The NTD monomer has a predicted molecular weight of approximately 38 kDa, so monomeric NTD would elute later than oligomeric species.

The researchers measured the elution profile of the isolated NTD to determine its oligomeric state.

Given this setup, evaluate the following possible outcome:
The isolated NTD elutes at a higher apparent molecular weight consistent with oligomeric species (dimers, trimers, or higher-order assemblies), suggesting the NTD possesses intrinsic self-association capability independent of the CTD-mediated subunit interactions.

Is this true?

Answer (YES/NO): NO